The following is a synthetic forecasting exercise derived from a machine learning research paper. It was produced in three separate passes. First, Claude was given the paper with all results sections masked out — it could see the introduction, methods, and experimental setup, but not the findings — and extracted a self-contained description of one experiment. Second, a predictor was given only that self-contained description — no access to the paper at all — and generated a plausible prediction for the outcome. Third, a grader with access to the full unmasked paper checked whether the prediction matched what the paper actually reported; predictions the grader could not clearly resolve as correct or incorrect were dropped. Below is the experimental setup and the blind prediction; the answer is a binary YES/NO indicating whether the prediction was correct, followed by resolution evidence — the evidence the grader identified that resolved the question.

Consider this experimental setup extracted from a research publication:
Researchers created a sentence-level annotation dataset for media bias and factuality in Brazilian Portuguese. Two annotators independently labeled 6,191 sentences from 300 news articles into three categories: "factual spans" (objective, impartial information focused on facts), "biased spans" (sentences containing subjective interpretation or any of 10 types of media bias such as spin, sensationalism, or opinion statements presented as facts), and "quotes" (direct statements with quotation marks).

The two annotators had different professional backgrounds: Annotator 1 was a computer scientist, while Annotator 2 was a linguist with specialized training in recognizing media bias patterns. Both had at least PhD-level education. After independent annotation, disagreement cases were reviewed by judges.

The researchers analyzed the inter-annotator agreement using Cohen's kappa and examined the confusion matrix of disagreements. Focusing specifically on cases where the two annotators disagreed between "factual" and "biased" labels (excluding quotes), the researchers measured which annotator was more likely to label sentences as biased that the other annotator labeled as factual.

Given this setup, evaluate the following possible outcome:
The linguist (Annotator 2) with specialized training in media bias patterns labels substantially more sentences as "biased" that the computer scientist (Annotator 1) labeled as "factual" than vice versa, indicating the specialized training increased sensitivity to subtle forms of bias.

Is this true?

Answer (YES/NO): YES